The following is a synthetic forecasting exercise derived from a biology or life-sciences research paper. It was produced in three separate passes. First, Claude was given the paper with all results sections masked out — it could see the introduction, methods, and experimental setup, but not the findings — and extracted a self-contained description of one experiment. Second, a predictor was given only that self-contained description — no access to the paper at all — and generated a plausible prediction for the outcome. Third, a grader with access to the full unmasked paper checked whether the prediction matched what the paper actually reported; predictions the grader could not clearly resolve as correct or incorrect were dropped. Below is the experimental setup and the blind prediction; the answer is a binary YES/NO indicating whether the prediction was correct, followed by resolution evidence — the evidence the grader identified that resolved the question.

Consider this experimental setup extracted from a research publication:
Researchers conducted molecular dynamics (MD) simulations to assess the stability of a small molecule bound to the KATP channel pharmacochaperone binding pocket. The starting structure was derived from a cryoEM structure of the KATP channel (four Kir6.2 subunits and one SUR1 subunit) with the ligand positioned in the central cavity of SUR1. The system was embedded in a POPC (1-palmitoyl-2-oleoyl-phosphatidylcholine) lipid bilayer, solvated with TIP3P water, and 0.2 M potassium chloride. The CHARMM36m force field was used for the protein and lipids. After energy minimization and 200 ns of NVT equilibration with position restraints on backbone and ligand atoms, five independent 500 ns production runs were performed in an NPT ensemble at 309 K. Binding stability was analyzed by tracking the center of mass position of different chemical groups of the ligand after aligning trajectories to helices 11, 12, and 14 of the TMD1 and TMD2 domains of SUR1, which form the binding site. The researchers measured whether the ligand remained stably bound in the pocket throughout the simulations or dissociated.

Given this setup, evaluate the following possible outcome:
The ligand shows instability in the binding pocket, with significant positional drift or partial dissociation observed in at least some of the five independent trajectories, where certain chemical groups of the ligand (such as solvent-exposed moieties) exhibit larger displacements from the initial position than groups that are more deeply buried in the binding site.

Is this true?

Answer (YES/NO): NO